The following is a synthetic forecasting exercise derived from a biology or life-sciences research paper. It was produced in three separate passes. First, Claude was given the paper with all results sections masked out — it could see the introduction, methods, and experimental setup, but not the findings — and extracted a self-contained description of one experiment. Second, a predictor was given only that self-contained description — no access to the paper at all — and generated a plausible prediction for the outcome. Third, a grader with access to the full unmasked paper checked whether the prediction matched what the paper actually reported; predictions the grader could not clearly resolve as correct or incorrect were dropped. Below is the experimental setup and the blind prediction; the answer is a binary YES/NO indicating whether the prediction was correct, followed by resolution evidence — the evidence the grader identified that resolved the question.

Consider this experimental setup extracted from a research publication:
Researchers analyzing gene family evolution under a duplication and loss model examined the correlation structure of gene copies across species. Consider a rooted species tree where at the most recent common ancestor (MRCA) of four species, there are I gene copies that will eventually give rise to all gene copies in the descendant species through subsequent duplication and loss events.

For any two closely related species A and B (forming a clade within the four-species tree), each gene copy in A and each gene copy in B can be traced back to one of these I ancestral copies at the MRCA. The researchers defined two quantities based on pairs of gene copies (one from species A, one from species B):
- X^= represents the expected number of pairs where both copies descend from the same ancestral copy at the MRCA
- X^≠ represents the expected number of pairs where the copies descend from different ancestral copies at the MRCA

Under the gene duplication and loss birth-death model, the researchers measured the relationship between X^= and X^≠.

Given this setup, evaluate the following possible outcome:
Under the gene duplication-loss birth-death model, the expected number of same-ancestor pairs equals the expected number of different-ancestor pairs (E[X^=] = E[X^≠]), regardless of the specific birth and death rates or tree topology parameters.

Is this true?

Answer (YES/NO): NO